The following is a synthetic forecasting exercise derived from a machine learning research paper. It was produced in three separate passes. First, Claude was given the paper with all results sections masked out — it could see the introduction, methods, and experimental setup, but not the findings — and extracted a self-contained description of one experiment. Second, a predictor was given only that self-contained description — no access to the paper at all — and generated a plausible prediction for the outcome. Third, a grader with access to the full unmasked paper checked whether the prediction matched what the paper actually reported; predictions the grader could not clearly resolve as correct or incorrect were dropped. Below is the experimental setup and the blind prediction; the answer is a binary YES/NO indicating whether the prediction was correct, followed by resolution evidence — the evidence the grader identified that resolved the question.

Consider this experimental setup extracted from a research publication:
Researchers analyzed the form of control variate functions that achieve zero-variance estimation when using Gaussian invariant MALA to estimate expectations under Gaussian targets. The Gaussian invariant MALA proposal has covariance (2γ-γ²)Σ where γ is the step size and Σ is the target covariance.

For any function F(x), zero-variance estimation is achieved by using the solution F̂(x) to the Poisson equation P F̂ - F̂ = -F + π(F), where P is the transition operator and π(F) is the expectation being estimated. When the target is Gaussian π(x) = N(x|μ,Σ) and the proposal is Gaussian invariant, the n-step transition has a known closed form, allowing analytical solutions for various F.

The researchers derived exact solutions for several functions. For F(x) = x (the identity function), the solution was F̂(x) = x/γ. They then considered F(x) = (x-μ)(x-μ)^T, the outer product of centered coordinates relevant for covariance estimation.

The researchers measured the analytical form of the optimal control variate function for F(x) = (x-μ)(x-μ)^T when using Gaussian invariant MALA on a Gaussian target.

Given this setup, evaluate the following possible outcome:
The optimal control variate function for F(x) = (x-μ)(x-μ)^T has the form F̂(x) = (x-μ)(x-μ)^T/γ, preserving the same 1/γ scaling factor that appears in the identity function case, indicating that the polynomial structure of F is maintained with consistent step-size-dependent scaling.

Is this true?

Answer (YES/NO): NO